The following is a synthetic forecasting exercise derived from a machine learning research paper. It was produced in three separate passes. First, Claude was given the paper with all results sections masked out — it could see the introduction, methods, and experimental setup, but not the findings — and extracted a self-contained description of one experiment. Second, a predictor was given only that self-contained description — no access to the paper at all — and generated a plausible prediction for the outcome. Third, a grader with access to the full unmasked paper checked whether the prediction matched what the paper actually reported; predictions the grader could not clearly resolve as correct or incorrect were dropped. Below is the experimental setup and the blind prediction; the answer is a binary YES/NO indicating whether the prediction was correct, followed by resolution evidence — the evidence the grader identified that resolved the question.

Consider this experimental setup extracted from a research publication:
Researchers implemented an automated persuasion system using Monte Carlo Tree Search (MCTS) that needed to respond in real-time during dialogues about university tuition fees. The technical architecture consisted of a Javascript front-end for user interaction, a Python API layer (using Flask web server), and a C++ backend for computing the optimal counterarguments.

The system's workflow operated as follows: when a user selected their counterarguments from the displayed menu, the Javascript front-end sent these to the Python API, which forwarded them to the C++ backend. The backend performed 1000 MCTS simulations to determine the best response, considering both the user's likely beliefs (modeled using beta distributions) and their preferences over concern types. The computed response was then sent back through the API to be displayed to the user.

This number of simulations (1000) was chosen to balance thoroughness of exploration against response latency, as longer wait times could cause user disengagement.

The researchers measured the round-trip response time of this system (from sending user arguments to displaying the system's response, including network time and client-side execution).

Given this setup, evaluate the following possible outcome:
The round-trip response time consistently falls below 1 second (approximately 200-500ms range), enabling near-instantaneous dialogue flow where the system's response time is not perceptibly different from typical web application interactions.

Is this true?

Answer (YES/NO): NO